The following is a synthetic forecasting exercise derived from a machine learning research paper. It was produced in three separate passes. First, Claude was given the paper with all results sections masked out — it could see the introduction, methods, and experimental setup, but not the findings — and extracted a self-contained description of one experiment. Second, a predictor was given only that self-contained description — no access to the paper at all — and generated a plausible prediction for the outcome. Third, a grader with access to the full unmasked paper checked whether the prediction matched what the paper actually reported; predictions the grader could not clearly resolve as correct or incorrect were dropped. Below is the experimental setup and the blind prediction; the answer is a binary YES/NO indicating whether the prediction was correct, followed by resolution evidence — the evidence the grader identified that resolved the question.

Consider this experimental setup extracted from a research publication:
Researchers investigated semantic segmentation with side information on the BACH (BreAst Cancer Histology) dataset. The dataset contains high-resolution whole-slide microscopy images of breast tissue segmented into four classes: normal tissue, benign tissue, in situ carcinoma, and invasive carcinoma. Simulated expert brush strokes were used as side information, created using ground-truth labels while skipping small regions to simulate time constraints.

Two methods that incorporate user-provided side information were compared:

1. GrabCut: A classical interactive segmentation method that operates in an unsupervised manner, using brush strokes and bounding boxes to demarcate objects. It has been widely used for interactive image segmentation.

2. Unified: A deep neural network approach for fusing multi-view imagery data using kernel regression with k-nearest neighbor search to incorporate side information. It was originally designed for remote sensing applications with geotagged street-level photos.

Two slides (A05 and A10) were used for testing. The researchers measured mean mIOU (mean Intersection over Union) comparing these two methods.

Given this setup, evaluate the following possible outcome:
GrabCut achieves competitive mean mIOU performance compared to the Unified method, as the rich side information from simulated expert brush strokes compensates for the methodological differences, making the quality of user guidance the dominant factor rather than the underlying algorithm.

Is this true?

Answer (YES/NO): NO